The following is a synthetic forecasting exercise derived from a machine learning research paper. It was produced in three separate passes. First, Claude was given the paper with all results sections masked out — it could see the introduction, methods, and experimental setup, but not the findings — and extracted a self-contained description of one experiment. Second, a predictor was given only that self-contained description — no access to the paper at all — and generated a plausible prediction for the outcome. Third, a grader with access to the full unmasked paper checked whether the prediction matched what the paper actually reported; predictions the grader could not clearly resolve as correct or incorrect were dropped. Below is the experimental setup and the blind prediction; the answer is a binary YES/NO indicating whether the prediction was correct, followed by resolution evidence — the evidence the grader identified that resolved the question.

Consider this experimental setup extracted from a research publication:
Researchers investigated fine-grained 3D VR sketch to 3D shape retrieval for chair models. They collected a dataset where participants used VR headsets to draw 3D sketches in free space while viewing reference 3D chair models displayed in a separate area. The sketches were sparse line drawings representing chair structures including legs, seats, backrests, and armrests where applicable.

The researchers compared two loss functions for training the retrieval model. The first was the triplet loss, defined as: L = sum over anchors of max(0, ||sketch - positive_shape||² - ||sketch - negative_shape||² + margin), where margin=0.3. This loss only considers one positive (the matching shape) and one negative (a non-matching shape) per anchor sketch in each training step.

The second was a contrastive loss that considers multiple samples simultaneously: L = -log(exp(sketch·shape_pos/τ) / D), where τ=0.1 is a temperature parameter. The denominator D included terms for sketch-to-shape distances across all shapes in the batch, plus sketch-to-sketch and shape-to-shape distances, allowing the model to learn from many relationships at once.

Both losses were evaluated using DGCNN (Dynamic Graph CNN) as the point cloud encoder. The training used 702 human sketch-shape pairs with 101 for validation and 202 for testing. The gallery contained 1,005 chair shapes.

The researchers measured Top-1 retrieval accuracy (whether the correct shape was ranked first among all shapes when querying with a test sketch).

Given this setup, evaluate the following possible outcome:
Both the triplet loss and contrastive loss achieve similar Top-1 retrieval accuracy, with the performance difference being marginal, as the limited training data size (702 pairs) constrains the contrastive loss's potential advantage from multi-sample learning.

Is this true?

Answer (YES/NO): NO